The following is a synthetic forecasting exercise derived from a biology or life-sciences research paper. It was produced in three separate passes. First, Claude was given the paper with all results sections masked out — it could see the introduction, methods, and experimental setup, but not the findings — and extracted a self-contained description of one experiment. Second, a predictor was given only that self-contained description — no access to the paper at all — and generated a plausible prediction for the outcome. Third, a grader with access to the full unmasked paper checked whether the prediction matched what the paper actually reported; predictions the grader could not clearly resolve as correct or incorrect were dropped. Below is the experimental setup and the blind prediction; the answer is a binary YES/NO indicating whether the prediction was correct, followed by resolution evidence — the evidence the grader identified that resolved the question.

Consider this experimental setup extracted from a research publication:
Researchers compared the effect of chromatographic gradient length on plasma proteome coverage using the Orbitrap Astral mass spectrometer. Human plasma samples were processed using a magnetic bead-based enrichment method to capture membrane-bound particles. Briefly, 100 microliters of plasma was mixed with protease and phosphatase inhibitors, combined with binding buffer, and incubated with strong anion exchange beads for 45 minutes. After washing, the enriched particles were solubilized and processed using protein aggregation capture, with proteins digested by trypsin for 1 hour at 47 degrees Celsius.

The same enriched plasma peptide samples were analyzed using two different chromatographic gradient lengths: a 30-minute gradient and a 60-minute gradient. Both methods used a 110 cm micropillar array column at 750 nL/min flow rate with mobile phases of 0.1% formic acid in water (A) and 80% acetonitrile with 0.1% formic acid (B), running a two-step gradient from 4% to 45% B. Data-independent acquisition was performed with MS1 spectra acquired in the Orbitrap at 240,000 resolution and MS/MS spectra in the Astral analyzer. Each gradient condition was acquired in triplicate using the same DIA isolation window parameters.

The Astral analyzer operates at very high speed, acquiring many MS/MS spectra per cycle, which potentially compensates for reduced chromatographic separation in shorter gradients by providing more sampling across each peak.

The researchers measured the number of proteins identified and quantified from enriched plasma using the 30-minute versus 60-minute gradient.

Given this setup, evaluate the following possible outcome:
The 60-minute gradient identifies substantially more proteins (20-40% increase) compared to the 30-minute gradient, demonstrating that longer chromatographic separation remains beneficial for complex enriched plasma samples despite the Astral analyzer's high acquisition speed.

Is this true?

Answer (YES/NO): NO